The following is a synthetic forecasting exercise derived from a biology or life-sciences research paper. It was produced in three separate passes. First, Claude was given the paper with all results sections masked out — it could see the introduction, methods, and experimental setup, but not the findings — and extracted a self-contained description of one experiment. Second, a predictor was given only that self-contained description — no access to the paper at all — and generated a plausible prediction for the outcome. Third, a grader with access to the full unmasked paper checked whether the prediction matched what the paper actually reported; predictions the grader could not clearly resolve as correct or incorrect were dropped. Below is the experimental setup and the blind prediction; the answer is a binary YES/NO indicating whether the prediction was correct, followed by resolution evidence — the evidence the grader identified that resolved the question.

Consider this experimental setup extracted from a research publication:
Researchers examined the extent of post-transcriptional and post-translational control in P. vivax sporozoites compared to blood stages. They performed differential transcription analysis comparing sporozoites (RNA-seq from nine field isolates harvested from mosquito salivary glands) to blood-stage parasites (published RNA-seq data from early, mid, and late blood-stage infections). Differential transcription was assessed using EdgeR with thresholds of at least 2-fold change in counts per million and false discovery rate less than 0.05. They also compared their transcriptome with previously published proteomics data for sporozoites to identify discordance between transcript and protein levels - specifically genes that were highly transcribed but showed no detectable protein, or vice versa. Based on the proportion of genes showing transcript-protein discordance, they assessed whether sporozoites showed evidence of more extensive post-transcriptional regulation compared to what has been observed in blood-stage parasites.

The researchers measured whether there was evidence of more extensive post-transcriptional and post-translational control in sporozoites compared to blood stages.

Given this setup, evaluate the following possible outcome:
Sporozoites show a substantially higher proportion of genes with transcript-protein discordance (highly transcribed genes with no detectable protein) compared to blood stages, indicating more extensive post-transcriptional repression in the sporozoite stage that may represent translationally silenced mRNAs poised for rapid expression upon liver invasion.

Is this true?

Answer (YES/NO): YES